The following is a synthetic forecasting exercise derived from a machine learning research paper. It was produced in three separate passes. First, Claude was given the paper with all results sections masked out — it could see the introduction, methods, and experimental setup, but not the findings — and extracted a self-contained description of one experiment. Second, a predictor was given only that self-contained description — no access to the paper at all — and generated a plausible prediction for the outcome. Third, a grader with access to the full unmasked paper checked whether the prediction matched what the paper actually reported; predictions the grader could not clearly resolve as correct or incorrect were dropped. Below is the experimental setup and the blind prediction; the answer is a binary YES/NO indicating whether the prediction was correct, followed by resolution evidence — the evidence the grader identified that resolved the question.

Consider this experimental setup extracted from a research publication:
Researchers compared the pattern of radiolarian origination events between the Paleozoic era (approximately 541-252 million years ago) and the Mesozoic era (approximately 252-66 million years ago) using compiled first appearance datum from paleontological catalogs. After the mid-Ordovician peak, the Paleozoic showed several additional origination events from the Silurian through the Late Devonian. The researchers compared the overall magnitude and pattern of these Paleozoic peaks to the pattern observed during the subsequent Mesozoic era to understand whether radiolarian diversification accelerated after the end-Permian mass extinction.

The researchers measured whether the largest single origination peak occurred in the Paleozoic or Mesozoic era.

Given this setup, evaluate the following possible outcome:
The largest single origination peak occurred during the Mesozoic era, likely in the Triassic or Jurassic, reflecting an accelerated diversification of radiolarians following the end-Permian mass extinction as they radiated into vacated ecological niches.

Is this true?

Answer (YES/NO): YES